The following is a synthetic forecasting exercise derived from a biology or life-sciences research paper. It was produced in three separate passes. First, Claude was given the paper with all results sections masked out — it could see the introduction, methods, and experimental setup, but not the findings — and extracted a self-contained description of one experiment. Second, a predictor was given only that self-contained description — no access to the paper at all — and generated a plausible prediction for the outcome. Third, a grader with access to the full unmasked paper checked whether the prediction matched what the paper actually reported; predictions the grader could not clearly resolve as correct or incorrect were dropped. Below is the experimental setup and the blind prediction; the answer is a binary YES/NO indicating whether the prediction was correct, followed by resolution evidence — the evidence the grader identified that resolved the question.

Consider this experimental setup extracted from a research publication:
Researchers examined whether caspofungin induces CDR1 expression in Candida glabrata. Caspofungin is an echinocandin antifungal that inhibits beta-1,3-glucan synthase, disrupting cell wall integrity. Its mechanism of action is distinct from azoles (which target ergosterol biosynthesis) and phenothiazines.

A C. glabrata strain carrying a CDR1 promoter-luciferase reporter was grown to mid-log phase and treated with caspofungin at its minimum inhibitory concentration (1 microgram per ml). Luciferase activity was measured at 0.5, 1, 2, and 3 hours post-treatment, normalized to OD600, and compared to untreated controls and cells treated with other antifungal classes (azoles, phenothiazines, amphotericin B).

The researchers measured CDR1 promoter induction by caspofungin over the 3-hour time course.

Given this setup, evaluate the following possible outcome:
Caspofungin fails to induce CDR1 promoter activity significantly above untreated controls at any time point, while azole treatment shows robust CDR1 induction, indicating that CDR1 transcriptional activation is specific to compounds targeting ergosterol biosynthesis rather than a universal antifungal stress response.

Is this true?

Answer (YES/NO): NO